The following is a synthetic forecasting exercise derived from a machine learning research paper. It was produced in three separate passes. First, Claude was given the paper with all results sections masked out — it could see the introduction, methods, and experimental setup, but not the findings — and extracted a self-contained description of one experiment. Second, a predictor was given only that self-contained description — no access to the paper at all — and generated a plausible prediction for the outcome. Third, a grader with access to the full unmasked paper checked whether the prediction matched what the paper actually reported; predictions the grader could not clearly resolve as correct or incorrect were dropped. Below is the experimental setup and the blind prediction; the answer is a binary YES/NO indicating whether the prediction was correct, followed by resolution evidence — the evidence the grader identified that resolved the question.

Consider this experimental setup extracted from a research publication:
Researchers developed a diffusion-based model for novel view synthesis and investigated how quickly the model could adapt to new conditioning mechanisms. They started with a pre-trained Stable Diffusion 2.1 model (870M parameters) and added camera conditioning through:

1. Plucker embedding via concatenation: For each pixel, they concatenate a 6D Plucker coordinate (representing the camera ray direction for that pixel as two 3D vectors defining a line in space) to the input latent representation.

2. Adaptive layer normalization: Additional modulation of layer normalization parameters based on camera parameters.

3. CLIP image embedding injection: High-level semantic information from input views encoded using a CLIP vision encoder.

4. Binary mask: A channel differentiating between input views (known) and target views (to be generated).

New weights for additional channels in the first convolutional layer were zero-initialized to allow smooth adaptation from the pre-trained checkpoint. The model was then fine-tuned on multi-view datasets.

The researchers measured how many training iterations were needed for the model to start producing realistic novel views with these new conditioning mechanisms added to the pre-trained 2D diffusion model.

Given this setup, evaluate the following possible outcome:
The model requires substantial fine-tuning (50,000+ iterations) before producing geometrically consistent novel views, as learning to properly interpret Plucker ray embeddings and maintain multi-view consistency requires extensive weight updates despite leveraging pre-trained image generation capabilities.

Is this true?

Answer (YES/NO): NO